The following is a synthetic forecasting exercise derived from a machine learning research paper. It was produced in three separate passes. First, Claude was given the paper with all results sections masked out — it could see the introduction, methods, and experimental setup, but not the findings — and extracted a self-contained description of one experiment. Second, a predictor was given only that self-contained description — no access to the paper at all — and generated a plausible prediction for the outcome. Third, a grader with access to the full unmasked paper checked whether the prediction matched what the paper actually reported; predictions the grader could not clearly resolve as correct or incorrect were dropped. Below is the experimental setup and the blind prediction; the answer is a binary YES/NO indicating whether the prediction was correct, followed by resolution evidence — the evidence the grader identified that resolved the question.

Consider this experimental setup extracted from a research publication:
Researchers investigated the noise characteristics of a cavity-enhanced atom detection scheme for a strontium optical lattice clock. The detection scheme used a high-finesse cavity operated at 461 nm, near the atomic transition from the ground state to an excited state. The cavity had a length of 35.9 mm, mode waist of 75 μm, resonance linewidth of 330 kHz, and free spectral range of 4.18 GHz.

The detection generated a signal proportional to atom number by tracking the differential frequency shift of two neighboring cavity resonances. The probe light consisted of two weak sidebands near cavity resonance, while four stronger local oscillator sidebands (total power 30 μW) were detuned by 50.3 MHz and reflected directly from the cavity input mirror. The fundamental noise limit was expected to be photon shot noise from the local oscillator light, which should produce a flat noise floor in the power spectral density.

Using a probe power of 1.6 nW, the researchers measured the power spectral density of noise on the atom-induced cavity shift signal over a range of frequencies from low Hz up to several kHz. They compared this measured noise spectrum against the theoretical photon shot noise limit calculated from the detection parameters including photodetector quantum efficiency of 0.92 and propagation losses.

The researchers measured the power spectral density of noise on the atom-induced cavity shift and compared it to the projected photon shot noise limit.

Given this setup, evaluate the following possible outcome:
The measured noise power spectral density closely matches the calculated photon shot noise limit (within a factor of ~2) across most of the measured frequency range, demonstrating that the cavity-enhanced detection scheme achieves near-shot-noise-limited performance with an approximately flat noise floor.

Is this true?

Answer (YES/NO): NO